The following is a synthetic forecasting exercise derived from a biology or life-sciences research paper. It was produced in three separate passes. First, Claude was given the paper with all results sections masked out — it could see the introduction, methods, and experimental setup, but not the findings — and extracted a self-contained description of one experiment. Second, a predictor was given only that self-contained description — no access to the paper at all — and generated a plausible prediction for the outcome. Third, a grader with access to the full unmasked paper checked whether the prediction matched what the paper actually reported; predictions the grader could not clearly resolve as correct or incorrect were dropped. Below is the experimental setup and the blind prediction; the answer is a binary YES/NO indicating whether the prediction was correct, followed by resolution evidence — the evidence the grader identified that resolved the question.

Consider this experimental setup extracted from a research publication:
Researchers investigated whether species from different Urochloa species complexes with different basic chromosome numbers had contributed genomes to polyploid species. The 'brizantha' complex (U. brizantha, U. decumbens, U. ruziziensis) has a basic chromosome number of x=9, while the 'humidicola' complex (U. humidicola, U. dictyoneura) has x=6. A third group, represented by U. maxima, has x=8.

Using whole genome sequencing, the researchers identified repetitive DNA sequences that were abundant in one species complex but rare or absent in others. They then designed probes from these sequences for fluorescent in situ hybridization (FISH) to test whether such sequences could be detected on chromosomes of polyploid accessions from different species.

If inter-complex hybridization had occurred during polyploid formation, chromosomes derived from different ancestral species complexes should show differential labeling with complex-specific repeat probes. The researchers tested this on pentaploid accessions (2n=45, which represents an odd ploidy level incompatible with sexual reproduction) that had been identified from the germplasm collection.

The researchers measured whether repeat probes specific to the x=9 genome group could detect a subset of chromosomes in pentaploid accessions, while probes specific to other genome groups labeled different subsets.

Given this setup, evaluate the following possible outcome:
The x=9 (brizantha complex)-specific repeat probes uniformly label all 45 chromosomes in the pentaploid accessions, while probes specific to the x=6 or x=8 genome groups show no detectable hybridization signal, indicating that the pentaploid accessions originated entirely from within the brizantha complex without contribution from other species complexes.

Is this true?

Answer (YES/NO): NO